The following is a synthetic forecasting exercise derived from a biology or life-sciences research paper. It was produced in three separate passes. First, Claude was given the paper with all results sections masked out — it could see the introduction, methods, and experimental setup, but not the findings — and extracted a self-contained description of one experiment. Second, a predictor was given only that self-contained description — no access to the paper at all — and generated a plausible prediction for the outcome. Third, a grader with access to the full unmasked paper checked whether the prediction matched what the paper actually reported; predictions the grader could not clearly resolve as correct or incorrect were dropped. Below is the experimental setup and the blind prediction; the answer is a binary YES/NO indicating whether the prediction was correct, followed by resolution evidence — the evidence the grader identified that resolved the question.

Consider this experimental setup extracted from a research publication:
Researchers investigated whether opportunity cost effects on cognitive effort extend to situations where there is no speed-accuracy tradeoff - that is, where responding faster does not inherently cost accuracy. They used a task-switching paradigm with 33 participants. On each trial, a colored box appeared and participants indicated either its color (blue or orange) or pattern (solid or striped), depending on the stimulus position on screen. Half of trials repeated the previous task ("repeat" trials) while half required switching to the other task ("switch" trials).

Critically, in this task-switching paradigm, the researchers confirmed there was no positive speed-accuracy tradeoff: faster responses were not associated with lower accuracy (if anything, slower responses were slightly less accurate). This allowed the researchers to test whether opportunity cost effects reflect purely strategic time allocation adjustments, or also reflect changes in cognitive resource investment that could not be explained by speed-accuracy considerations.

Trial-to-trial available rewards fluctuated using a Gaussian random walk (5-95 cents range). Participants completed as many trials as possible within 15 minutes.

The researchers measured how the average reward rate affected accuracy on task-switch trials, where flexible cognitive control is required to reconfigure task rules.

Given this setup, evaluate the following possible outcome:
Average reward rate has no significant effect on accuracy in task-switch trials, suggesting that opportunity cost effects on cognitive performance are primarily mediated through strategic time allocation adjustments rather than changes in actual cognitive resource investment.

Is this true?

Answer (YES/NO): NO